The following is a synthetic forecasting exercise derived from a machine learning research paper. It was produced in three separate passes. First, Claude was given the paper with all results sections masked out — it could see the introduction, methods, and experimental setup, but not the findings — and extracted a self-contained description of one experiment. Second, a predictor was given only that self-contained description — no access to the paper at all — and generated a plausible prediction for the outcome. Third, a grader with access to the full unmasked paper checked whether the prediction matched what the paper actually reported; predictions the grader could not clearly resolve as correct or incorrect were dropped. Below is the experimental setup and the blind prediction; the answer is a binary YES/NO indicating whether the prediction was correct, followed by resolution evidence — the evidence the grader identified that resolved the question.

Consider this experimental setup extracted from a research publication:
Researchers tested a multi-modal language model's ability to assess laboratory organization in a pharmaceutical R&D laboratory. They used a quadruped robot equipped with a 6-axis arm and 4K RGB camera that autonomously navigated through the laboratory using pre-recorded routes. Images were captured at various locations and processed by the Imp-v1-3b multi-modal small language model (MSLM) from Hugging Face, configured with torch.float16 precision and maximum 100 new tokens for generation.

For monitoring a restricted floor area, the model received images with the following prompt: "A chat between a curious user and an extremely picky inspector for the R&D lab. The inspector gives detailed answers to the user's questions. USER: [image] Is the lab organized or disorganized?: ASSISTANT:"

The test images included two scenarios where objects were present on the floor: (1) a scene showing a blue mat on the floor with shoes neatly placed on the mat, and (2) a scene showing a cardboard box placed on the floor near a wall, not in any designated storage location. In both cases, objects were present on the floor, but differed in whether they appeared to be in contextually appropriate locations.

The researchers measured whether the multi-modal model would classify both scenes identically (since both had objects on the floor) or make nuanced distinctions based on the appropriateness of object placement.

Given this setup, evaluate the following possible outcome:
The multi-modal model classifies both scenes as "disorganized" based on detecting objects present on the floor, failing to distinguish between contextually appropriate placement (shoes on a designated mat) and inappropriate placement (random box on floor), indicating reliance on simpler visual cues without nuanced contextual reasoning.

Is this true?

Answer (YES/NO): NO